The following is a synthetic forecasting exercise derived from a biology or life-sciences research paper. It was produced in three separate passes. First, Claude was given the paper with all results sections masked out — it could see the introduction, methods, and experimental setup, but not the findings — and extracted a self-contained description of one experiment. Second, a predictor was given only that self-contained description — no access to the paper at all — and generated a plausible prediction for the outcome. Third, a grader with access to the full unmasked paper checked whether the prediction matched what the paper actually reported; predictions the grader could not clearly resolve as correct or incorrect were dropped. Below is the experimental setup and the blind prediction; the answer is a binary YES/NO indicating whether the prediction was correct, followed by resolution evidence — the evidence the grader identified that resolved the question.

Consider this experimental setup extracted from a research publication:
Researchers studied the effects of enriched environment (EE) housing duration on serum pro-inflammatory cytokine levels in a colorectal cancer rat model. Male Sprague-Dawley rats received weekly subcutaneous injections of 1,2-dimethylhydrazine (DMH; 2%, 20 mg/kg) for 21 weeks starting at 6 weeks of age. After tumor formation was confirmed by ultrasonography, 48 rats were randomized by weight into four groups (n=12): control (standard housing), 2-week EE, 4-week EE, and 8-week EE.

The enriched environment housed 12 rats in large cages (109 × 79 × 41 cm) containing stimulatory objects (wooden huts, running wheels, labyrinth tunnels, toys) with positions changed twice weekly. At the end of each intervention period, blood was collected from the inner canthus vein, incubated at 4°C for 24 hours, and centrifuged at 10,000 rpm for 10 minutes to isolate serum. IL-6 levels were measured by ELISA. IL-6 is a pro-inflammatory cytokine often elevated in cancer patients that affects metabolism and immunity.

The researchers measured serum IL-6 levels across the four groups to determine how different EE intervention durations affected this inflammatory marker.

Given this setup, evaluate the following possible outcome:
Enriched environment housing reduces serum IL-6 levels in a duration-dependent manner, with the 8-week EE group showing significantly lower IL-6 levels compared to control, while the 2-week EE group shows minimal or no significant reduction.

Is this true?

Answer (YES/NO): NO